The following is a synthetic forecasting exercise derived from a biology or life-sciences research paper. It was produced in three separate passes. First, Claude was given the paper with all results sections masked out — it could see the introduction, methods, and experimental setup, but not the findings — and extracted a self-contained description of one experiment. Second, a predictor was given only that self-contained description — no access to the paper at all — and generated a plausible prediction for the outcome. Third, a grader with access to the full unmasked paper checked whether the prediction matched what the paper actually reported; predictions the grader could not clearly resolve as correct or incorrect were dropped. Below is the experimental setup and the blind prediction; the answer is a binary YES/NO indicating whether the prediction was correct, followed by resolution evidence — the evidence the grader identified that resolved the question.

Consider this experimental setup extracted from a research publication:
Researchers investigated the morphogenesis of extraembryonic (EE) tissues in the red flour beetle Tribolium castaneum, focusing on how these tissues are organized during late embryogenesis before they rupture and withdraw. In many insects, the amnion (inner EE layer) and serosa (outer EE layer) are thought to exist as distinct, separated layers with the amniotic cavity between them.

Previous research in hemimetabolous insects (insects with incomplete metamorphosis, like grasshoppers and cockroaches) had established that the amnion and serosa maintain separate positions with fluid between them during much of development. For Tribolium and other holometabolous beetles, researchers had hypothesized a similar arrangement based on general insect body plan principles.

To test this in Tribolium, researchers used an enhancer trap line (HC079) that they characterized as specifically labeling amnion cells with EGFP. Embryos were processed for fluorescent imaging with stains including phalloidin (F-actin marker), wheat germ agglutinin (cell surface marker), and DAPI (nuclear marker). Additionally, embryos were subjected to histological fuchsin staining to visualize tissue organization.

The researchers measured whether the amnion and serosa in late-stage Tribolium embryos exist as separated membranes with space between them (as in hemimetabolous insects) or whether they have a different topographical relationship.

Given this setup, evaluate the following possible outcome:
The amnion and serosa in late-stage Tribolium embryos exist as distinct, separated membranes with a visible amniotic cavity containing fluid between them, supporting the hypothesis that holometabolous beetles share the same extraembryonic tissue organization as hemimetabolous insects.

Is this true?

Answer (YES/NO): NO